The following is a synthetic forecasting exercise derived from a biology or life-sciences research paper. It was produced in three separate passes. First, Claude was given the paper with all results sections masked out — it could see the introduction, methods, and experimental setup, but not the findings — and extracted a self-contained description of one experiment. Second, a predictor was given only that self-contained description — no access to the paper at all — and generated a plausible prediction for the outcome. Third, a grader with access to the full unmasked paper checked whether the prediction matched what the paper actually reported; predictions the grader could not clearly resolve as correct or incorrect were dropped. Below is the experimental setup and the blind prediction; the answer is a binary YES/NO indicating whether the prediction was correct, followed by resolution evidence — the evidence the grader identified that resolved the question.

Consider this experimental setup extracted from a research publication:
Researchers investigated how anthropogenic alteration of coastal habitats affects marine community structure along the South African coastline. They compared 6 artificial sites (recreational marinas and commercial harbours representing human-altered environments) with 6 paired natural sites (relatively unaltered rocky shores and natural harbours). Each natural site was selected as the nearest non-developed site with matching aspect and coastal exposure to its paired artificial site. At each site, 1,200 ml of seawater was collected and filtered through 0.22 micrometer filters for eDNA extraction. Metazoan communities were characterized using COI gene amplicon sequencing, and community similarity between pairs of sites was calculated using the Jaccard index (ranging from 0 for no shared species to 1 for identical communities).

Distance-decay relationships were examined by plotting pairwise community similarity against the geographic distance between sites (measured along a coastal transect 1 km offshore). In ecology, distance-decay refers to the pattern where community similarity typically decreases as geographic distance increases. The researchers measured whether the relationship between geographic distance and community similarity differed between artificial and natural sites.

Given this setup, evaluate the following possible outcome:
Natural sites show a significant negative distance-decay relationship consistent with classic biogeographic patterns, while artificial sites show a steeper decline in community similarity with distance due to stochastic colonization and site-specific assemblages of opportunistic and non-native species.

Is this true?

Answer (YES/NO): NO